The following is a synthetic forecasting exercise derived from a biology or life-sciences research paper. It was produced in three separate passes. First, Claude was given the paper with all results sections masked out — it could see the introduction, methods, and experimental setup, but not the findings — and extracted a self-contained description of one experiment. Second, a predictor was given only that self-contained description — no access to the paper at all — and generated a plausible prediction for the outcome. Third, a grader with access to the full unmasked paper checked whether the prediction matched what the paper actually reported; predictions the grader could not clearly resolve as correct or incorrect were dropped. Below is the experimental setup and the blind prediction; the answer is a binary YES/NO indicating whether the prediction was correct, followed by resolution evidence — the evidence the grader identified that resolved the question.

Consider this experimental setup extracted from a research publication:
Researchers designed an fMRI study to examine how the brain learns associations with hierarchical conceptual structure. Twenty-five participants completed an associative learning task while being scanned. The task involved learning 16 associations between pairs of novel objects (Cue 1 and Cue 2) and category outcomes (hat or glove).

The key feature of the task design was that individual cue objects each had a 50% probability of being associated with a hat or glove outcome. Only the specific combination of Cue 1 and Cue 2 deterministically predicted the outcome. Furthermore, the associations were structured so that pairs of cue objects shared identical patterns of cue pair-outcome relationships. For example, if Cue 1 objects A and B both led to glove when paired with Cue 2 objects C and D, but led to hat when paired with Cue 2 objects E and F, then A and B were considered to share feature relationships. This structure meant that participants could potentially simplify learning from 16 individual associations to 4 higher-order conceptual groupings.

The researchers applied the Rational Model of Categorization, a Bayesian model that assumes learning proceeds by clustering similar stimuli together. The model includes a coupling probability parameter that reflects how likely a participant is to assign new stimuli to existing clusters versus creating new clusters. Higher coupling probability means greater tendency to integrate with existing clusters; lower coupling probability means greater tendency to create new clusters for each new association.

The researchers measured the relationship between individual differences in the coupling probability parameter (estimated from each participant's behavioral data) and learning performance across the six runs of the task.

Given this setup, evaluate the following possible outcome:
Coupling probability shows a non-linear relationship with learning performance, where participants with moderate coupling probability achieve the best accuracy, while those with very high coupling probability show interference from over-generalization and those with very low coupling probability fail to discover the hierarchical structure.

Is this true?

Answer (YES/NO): NO